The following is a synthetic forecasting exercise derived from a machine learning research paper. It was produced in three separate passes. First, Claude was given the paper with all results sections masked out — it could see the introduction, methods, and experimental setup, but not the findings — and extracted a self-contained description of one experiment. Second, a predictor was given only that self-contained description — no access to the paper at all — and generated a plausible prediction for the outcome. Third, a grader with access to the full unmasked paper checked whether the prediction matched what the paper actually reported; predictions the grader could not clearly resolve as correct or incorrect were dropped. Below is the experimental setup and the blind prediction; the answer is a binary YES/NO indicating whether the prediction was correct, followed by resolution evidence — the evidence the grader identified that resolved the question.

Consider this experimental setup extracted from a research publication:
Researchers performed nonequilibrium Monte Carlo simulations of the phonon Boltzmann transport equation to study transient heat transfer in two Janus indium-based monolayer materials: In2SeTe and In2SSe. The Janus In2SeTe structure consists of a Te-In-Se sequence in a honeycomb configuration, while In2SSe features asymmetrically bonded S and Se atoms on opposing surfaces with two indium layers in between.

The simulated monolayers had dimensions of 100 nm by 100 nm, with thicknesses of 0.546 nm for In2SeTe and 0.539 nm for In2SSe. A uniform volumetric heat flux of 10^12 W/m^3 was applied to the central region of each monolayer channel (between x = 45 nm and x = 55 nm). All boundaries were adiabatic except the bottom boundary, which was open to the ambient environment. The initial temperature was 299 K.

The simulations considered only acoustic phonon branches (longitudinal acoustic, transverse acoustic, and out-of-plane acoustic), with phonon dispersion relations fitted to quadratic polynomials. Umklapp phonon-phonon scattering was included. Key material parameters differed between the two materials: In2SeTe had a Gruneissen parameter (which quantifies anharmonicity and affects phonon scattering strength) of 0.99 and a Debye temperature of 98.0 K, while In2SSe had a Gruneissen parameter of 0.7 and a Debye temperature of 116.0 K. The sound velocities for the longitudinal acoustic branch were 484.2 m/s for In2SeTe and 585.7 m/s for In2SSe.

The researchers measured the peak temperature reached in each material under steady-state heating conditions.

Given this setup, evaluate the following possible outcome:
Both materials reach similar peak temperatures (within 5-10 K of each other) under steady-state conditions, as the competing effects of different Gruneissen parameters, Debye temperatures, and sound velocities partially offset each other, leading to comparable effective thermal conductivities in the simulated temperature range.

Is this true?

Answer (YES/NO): NO